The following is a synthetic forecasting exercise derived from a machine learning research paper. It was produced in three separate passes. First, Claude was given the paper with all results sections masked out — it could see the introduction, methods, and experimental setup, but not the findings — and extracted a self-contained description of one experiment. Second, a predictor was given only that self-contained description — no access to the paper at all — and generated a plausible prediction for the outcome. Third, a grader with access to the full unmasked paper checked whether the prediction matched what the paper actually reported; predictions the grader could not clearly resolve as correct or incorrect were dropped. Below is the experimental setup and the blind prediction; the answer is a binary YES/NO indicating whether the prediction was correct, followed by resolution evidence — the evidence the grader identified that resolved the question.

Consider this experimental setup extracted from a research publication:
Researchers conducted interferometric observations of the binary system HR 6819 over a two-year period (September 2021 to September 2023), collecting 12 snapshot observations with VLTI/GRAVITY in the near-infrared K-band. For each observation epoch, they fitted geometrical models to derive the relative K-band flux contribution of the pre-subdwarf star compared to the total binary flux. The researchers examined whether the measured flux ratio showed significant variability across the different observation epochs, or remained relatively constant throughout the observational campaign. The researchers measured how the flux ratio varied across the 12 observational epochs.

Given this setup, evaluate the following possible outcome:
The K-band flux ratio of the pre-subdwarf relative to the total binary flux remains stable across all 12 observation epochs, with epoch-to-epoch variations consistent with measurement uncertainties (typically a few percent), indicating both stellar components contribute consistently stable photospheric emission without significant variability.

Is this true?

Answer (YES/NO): NO